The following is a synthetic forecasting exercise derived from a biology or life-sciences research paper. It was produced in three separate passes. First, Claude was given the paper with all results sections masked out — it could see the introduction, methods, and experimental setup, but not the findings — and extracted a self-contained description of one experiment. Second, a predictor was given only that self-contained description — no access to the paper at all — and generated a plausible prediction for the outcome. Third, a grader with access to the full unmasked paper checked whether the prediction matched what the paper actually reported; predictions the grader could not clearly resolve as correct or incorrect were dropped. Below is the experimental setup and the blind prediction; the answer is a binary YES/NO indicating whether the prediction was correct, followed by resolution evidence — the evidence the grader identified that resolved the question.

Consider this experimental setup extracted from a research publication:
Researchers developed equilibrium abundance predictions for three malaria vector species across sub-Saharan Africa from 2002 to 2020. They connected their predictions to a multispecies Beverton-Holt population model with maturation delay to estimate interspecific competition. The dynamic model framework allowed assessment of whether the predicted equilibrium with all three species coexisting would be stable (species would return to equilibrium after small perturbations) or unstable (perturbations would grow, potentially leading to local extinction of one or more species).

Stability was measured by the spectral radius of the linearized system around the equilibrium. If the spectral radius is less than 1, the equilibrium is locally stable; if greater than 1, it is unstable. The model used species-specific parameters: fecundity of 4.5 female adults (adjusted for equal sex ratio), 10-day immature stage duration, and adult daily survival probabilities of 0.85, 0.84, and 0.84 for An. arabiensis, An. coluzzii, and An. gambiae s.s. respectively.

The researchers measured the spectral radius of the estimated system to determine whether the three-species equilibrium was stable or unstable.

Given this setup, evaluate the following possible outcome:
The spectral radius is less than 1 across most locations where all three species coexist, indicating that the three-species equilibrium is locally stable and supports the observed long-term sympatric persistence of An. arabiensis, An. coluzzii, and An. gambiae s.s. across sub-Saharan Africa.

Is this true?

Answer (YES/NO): YES